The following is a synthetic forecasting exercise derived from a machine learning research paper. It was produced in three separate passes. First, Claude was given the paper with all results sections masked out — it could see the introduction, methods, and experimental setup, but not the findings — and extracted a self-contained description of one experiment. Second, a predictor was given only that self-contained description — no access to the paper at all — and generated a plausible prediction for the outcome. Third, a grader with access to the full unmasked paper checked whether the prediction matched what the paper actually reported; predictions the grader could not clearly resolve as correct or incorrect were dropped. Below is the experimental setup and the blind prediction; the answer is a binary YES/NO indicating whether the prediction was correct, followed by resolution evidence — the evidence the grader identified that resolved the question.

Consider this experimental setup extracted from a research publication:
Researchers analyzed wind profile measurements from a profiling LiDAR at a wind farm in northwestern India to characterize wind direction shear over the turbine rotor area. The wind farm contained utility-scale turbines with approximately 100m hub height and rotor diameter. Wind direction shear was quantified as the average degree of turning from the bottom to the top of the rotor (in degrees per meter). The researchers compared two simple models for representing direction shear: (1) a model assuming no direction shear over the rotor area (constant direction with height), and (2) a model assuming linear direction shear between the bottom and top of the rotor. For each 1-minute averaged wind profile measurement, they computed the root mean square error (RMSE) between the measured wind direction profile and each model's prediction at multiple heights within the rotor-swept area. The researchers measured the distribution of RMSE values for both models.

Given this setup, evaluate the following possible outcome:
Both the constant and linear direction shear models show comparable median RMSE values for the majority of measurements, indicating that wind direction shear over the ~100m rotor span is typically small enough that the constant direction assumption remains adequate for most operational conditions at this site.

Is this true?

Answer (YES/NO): NO